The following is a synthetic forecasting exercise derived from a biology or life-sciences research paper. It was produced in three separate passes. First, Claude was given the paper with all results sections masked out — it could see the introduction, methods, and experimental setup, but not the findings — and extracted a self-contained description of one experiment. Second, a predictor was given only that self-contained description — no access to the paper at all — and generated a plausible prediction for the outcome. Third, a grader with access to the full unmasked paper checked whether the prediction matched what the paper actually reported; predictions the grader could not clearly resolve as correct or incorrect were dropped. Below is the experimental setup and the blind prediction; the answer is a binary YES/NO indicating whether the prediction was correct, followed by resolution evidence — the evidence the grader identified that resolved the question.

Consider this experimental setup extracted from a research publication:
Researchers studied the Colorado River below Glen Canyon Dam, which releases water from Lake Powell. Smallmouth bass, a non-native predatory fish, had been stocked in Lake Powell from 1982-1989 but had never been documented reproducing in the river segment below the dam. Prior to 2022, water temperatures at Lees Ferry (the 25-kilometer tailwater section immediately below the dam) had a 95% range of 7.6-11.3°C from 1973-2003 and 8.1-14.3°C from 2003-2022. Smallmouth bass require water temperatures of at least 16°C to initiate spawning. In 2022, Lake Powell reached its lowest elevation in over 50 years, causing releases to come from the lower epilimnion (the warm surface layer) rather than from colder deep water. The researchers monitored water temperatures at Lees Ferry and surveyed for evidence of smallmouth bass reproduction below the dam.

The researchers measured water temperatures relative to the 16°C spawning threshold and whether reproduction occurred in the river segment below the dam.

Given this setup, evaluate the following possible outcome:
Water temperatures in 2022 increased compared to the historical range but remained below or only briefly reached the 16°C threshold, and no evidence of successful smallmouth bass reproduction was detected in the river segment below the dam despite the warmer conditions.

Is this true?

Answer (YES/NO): NO